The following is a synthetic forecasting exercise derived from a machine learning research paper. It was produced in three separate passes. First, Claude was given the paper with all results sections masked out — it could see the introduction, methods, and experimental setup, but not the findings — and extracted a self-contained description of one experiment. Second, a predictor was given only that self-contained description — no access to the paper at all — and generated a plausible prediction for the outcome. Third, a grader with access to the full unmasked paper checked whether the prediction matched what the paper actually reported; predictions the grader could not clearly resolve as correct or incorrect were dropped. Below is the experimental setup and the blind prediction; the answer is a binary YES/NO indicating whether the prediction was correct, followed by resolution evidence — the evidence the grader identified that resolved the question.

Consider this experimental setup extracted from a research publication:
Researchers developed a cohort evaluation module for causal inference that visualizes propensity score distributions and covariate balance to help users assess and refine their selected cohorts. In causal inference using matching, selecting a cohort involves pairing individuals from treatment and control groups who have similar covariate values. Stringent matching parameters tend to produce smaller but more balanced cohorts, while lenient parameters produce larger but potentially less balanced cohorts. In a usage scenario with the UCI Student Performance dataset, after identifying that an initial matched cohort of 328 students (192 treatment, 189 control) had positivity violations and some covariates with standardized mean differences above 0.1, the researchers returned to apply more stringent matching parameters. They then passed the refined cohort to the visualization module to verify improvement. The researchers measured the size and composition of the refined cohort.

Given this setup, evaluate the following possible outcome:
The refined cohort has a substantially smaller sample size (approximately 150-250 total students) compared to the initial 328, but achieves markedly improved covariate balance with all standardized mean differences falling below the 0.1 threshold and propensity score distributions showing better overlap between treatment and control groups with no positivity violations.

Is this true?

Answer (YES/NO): YES